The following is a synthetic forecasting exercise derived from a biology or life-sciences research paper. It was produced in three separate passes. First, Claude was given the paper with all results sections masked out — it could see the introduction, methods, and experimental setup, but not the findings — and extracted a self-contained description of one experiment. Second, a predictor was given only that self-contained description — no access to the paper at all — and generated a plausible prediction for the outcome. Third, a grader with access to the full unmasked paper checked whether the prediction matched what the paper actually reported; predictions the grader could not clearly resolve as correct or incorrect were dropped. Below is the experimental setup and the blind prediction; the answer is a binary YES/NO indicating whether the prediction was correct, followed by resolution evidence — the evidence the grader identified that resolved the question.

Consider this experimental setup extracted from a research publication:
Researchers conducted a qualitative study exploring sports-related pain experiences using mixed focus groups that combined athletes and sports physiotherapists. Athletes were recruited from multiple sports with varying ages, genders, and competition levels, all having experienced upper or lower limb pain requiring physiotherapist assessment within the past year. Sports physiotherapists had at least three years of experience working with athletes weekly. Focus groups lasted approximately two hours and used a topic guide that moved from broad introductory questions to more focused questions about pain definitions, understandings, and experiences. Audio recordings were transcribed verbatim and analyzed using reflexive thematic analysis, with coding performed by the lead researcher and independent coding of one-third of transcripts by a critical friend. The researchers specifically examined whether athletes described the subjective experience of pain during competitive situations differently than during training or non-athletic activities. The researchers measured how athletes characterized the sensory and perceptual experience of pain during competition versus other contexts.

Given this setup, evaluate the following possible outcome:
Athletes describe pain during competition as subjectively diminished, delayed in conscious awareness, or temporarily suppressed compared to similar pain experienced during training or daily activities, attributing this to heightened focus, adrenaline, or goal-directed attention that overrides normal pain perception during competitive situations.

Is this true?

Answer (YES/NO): YES